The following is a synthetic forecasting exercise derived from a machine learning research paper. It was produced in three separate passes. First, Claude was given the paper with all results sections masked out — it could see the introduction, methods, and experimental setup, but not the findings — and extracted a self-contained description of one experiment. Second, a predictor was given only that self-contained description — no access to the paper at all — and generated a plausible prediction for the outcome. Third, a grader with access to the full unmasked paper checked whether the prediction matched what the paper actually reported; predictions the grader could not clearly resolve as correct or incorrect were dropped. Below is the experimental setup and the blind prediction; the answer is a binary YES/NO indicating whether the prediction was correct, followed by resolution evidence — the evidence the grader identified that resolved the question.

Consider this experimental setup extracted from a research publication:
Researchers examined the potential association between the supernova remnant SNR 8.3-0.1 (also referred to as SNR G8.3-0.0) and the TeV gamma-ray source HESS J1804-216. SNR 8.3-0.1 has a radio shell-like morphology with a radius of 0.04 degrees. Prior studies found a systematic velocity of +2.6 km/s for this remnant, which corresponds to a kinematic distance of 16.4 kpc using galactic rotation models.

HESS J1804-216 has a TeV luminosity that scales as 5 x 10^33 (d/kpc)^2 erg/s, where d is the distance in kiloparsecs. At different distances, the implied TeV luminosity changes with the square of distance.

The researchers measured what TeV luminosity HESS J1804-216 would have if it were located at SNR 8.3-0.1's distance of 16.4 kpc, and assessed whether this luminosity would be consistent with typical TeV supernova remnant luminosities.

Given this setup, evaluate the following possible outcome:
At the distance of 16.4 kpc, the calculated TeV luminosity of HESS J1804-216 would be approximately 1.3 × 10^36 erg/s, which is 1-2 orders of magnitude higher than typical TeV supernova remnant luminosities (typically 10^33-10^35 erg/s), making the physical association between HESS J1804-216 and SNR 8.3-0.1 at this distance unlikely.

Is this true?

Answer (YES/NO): YES